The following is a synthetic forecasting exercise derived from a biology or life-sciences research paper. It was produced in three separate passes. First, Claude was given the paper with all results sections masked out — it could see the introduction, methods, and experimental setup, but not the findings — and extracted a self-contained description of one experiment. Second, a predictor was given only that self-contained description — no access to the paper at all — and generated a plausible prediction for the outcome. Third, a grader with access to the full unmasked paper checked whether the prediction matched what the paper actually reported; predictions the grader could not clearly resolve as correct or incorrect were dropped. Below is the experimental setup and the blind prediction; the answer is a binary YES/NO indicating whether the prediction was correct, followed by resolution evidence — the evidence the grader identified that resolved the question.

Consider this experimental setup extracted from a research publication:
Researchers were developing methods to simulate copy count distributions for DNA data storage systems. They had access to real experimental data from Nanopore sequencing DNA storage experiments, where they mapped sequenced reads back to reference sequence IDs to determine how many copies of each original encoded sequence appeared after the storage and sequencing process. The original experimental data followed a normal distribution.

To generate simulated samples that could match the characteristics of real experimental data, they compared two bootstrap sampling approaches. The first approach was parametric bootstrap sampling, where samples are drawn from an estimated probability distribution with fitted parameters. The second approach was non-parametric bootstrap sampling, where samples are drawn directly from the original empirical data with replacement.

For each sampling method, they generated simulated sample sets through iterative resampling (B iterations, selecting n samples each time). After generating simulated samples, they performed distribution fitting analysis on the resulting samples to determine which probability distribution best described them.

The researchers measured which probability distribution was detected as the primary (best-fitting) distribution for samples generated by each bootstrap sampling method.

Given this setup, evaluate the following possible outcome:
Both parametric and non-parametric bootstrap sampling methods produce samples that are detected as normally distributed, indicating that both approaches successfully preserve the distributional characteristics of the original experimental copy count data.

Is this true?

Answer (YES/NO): NO